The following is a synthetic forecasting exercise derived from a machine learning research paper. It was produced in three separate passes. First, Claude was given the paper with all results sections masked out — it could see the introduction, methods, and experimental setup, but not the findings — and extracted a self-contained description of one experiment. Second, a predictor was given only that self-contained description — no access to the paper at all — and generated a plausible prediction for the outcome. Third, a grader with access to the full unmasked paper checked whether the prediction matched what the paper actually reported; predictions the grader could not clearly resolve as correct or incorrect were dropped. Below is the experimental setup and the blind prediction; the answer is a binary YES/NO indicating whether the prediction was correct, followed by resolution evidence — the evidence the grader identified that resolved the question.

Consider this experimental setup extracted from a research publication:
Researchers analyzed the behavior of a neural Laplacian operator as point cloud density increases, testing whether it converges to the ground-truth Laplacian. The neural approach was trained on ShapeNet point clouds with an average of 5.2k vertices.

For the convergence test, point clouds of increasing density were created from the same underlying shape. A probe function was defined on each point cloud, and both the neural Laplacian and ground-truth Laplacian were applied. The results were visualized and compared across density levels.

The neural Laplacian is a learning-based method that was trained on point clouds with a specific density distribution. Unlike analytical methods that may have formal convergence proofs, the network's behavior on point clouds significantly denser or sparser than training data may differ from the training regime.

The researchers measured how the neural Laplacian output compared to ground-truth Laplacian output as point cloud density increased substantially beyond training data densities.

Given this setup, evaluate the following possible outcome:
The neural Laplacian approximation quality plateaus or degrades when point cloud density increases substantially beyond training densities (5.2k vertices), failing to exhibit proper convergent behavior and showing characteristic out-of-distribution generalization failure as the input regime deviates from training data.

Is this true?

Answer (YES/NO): YES